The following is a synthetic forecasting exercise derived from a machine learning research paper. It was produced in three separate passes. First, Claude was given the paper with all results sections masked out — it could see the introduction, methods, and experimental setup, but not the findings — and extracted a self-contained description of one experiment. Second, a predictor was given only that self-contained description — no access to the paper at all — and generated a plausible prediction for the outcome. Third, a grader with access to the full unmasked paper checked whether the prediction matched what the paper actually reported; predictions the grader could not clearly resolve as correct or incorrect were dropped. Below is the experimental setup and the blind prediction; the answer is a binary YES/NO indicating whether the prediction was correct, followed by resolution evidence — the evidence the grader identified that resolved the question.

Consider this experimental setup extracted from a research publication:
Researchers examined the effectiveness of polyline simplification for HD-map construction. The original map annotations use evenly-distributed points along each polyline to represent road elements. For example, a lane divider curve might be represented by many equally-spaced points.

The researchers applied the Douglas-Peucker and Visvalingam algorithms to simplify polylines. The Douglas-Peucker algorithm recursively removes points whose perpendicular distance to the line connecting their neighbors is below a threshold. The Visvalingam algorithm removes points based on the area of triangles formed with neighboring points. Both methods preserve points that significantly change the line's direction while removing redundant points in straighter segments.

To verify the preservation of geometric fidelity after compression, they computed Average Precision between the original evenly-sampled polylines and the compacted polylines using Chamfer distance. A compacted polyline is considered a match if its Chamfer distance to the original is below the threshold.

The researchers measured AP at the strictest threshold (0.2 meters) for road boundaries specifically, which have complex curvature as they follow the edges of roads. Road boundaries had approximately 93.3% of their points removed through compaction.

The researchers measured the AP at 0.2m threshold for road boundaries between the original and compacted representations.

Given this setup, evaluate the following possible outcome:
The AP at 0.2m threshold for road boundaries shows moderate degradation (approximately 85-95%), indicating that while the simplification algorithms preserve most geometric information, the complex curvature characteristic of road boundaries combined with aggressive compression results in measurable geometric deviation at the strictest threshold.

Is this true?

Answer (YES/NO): NO